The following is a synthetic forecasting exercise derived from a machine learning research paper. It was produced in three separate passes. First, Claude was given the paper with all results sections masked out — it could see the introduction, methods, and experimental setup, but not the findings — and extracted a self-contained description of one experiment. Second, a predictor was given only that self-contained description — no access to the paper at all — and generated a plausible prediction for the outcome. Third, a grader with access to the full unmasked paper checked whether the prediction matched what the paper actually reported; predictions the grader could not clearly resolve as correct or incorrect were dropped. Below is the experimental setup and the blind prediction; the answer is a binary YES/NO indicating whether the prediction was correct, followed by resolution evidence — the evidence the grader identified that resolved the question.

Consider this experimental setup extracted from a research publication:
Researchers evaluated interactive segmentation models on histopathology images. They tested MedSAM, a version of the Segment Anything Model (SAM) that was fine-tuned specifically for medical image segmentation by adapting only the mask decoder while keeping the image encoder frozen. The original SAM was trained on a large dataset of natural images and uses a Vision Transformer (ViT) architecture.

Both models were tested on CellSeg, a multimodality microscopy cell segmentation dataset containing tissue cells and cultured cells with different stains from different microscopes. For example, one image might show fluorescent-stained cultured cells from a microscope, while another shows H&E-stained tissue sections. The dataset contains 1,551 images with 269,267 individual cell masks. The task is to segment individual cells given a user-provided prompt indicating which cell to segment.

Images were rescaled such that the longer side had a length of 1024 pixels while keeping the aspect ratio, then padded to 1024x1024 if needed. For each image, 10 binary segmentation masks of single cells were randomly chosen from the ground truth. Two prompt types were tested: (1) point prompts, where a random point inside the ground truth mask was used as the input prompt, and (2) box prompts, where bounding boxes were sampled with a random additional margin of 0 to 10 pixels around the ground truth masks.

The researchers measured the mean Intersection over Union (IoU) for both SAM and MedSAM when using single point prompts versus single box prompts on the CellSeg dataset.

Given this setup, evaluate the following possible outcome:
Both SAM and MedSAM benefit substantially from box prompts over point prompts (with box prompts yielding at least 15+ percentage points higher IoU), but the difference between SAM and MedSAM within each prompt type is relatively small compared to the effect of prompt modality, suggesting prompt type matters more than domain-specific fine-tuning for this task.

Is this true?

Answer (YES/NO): NO